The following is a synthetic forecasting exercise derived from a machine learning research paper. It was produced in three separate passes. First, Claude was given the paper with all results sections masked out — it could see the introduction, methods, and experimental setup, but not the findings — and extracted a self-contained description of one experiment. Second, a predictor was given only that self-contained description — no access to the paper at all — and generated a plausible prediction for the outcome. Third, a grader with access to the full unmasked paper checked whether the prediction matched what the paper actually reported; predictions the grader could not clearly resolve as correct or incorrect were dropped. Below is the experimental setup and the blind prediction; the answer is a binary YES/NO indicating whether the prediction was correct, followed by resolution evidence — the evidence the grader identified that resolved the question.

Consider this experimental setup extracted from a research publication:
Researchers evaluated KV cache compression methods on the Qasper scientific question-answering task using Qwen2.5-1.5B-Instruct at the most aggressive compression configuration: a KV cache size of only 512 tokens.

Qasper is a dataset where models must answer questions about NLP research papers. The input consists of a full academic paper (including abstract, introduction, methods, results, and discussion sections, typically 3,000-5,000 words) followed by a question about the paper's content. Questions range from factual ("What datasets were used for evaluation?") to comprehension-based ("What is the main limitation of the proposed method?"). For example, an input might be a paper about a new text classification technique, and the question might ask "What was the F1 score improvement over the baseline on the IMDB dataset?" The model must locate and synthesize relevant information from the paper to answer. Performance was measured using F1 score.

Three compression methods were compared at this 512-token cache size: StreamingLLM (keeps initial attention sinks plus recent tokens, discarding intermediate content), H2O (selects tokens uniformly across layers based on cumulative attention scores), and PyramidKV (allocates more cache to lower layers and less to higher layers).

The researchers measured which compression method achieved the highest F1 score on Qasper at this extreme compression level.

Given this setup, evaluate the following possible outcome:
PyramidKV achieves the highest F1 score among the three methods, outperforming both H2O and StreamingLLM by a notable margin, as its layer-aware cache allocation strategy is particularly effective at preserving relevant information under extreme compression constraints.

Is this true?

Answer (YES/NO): NO